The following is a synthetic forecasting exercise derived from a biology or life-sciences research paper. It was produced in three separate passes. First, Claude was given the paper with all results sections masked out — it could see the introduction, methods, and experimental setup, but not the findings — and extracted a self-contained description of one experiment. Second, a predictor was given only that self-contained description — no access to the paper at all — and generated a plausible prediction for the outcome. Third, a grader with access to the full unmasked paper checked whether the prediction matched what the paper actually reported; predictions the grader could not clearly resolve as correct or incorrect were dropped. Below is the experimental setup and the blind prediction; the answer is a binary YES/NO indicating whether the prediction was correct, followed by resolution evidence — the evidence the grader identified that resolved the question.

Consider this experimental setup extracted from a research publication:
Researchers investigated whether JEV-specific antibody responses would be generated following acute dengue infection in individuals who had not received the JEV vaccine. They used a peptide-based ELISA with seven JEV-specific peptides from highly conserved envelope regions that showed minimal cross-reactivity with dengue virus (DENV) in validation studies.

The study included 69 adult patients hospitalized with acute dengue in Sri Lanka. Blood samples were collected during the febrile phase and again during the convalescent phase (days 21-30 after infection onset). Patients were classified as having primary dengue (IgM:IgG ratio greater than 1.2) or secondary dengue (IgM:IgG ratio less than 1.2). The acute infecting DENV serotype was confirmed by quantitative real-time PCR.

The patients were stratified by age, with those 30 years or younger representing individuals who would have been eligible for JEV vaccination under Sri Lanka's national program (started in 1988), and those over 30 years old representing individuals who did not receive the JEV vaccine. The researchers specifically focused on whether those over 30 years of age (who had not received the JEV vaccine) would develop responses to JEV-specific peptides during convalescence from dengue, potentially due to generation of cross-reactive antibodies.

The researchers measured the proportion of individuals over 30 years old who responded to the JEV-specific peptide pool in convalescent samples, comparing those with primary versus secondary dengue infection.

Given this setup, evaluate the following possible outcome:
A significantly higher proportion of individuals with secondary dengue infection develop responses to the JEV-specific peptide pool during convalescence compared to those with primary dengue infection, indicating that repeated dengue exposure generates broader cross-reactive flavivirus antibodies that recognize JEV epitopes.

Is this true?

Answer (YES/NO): NO